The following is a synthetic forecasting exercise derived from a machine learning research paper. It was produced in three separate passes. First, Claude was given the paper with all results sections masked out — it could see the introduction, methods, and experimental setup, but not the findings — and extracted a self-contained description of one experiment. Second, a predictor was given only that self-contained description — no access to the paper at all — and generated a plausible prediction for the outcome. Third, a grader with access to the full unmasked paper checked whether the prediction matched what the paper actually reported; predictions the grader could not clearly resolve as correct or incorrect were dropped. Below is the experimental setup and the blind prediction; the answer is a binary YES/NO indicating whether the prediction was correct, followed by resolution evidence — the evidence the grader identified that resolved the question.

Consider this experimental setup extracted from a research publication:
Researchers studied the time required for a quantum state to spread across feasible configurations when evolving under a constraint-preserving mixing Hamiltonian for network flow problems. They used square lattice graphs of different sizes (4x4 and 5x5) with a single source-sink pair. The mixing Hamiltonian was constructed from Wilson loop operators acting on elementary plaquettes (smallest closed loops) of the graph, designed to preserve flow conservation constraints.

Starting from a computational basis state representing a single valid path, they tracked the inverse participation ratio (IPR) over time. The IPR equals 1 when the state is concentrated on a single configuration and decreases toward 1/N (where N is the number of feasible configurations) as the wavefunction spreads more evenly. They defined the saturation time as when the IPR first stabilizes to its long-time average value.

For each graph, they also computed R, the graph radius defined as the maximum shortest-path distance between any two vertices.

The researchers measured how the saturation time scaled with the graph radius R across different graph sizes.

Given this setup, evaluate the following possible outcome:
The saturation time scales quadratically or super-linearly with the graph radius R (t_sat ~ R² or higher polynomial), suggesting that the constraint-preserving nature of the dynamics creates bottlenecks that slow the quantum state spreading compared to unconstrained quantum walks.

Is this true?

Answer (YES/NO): NO